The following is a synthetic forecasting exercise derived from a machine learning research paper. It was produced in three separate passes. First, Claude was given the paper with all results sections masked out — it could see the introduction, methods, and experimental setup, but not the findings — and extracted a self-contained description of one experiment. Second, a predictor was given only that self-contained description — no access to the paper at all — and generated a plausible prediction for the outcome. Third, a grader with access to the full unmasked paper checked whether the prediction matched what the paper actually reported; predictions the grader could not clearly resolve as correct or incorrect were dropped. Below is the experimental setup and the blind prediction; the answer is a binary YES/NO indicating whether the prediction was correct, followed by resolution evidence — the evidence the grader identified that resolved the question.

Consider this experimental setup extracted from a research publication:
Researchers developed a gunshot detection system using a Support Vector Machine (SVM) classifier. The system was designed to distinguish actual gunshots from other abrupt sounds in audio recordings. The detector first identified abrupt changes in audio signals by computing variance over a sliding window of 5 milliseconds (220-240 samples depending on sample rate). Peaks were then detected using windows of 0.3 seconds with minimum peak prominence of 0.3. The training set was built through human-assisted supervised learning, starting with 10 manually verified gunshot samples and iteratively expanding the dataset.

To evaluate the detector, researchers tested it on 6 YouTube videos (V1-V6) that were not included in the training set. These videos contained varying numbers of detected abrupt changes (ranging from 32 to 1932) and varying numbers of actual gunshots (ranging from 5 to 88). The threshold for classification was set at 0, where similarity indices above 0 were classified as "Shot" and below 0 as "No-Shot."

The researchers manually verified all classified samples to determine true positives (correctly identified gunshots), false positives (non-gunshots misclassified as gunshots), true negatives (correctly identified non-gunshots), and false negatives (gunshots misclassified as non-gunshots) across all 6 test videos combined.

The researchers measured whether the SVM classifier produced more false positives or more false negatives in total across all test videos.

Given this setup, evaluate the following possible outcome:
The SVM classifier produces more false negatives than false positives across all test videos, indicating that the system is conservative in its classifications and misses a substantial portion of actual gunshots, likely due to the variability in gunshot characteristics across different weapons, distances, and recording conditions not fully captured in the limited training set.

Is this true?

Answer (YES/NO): YES